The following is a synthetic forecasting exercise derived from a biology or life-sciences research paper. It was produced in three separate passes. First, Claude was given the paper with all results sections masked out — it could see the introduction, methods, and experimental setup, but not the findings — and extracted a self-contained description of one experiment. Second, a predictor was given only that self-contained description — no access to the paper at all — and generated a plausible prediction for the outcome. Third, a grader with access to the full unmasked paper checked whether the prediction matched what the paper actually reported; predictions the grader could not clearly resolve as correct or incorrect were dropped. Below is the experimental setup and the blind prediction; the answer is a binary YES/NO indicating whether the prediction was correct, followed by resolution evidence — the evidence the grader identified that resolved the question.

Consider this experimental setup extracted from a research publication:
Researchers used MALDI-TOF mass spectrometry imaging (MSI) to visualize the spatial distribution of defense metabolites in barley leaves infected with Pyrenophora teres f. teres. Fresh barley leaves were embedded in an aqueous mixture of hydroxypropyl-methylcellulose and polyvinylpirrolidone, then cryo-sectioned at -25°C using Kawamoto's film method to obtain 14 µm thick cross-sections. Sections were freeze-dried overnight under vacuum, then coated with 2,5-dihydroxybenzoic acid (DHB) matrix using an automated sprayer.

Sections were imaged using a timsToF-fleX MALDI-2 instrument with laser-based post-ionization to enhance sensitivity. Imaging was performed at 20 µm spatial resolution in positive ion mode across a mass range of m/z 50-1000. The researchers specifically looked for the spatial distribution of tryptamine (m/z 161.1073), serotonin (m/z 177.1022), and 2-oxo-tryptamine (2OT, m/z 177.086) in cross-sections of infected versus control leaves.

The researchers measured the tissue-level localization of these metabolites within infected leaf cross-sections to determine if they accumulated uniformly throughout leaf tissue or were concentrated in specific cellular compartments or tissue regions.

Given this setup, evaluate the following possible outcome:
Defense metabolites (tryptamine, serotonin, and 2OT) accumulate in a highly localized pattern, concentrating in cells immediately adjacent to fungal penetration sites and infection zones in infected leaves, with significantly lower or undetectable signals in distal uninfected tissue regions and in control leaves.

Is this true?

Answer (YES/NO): YES